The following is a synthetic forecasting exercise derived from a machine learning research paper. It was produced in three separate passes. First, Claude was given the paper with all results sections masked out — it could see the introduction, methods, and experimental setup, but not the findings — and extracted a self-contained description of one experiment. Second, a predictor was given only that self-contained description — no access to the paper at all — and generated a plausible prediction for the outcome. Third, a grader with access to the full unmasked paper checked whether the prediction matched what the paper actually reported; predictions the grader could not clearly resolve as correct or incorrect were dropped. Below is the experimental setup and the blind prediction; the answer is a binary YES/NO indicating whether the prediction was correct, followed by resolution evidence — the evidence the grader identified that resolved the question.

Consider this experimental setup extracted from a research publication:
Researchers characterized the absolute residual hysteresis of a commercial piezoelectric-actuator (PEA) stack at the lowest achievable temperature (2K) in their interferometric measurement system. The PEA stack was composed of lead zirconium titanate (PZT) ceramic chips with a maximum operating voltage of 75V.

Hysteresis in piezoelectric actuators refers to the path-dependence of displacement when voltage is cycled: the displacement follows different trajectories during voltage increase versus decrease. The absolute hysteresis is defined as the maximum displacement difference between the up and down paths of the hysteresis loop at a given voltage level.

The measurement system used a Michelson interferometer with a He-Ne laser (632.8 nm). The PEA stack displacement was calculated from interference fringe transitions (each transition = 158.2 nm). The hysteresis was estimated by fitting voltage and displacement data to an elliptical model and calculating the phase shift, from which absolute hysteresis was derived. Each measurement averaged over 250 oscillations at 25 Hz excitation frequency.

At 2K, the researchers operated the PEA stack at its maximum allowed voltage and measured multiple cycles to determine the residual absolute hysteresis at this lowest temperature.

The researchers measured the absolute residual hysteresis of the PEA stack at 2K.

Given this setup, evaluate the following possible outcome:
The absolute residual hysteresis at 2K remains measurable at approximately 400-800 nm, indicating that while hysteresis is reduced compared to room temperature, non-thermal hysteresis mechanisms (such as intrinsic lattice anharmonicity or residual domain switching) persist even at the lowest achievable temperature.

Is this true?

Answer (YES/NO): NO